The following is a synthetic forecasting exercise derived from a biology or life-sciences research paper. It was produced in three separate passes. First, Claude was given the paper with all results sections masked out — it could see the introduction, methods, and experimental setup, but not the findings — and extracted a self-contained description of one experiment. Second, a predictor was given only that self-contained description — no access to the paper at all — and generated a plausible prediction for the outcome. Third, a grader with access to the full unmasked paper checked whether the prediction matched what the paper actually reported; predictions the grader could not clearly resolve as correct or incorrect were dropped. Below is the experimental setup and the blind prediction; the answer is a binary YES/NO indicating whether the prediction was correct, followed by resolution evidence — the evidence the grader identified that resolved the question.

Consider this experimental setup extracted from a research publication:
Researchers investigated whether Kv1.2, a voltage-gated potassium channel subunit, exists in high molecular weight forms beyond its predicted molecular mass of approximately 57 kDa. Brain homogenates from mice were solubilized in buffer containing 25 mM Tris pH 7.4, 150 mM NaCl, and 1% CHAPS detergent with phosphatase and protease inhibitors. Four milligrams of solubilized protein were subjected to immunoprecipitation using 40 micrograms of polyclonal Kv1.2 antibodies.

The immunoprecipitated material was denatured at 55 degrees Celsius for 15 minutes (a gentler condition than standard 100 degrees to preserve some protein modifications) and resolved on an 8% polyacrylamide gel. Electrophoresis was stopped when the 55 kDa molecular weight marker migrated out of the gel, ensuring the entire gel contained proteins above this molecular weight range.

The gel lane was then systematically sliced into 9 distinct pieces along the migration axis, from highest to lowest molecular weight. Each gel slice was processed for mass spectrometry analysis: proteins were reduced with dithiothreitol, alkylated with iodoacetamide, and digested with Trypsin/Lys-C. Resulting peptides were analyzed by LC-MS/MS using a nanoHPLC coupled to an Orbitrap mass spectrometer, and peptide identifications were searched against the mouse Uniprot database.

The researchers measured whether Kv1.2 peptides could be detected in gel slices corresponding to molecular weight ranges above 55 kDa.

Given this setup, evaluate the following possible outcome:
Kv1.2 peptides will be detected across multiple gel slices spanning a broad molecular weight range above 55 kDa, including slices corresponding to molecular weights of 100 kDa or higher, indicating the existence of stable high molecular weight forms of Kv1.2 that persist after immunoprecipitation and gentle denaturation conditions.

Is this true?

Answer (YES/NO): YES